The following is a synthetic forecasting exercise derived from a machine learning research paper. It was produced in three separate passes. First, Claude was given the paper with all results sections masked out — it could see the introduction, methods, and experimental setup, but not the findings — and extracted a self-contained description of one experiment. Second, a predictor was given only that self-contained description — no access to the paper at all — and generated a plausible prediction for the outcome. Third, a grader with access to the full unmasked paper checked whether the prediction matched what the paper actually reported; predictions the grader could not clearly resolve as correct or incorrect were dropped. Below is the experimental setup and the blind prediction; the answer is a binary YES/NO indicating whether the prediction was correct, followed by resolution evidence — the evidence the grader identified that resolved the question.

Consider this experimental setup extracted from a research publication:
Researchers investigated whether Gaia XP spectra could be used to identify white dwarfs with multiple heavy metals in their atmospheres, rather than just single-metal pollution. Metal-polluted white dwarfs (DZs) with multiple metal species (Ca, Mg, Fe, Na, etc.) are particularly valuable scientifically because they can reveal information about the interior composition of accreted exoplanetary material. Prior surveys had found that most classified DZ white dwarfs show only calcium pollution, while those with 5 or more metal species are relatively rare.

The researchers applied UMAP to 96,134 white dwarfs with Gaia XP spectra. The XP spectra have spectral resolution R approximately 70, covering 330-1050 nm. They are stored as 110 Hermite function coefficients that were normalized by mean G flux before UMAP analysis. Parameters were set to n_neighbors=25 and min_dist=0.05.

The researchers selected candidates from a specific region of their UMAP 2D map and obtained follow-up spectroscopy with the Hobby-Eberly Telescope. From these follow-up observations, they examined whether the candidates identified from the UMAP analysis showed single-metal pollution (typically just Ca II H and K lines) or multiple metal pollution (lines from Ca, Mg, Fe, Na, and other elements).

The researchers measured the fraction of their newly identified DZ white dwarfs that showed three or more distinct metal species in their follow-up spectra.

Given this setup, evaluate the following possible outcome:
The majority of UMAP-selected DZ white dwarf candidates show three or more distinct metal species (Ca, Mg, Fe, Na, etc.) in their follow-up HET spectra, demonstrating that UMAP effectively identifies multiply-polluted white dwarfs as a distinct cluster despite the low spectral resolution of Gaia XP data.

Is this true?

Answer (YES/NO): YES